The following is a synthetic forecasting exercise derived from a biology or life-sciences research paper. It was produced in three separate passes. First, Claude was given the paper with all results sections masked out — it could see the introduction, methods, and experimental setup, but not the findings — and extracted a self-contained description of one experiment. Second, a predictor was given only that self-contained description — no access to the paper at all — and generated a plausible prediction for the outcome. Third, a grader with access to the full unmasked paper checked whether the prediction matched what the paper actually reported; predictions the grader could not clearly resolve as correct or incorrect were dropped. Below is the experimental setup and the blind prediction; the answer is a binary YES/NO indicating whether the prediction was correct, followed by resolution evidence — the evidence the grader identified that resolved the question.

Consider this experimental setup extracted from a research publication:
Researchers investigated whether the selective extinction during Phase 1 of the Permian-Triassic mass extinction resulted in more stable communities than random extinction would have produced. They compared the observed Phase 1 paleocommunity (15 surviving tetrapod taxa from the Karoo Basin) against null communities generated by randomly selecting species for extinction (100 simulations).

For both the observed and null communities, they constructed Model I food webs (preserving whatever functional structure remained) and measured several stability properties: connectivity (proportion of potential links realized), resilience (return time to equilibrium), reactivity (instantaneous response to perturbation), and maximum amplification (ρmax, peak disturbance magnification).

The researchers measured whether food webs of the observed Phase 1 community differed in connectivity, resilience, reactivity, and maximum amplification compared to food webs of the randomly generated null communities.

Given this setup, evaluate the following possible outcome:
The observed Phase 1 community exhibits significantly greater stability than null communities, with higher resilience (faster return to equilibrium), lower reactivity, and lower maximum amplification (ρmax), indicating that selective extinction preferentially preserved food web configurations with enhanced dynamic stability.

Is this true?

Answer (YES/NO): YES